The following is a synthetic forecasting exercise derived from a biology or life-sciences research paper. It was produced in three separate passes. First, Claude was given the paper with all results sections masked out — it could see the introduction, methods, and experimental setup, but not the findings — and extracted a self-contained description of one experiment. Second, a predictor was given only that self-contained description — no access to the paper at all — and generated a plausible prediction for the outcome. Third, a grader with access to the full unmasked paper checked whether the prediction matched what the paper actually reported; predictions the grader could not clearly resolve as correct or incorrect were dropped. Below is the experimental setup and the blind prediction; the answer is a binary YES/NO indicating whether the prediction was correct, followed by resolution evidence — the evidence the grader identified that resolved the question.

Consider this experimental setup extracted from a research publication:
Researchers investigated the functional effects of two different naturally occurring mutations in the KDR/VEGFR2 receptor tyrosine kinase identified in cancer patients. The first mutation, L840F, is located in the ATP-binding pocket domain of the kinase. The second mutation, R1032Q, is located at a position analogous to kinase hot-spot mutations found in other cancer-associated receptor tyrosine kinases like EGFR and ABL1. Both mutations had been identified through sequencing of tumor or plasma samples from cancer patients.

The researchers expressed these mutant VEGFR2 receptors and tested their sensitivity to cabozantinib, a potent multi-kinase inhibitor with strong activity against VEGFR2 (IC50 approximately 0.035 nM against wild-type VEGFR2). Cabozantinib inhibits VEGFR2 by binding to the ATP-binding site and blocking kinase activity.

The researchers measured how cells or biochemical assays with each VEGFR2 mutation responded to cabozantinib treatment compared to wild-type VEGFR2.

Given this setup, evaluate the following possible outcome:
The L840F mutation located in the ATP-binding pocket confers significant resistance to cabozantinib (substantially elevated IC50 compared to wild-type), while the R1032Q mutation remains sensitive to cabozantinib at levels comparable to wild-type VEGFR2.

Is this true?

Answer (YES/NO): NO